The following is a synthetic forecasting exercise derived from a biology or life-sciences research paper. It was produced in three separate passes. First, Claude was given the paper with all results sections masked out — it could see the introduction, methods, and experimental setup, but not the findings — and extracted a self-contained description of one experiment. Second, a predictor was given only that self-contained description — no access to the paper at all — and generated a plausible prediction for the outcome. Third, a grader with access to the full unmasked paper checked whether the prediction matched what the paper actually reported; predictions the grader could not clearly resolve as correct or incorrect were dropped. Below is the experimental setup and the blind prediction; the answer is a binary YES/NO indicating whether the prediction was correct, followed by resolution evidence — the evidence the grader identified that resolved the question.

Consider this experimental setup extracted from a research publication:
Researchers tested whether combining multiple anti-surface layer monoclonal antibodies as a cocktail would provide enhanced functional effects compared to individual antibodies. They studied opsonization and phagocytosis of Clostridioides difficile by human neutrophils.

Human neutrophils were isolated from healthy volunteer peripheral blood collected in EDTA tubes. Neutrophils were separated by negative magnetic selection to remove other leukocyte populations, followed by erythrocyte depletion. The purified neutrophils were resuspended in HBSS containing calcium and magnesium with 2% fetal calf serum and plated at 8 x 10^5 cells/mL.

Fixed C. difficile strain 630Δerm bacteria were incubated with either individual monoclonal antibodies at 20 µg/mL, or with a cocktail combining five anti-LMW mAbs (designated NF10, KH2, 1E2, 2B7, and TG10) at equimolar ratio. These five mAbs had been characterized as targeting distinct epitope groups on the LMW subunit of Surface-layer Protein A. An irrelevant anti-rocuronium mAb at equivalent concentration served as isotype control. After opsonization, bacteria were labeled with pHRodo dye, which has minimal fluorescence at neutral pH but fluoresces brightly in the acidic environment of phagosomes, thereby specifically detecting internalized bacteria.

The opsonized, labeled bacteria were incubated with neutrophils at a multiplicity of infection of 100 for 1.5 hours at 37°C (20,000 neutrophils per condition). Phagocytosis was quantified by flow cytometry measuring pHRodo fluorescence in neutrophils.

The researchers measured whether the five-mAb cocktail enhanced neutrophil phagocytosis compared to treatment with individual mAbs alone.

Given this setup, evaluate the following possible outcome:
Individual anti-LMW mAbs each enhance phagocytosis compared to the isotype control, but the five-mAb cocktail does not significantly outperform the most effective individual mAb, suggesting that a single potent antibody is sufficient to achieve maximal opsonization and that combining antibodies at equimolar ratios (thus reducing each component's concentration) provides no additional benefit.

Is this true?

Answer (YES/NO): YES